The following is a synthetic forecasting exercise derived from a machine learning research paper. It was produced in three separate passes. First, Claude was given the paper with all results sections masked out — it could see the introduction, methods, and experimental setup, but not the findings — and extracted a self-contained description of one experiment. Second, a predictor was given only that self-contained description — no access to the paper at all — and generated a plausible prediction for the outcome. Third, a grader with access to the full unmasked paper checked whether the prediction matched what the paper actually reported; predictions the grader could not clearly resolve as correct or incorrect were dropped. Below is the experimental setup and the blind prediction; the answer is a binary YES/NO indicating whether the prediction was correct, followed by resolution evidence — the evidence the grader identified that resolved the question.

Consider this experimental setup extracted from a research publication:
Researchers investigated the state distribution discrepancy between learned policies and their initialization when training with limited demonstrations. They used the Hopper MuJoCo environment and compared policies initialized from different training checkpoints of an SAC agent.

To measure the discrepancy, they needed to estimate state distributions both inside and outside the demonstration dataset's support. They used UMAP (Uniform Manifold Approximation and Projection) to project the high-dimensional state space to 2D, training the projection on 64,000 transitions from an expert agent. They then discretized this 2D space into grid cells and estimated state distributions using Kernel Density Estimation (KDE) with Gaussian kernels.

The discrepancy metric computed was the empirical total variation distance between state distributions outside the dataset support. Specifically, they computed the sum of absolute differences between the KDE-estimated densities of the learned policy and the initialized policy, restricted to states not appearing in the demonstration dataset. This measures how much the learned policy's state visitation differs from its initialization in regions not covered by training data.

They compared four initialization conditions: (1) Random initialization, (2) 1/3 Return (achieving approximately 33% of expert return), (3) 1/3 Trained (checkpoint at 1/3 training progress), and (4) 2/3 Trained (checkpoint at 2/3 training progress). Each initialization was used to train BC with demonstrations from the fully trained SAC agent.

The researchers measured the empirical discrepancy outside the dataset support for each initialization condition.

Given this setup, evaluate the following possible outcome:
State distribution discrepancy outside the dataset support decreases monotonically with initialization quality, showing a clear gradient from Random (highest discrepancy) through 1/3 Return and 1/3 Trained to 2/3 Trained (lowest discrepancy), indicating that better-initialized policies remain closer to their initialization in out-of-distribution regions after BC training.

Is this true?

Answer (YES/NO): NO